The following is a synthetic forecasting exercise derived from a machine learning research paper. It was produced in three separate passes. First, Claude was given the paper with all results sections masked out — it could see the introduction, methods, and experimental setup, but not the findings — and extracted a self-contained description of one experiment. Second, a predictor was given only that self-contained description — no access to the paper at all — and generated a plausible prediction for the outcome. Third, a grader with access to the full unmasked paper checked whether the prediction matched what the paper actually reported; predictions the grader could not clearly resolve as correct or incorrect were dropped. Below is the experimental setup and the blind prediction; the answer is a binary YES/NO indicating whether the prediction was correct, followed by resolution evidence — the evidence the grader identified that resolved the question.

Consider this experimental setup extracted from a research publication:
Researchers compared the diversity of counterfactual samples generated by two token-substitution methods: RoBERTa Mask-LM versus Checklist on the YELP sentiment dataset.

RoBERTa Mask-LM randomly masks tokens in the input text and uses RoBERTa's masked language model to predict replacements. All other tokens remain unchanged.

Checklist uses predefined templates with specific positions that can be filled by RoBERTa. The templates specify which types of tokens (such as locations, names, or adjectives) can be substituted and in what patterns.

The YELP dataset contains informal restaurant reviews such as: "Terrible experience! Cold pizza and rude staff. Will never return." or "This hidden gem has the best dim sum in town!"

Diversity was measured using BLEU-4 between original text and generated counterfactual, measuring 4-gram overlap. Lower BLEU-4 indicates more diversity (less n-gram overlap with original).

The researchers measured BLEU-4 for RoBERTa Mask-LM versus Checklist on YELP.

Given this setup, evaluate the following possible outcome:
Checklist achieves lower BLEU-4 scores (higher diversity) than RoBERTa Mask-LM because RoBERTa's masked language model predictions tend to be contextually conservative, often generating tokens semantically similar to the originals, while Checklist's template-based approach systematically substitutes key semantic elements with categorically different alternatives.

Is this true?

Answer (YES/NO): YES